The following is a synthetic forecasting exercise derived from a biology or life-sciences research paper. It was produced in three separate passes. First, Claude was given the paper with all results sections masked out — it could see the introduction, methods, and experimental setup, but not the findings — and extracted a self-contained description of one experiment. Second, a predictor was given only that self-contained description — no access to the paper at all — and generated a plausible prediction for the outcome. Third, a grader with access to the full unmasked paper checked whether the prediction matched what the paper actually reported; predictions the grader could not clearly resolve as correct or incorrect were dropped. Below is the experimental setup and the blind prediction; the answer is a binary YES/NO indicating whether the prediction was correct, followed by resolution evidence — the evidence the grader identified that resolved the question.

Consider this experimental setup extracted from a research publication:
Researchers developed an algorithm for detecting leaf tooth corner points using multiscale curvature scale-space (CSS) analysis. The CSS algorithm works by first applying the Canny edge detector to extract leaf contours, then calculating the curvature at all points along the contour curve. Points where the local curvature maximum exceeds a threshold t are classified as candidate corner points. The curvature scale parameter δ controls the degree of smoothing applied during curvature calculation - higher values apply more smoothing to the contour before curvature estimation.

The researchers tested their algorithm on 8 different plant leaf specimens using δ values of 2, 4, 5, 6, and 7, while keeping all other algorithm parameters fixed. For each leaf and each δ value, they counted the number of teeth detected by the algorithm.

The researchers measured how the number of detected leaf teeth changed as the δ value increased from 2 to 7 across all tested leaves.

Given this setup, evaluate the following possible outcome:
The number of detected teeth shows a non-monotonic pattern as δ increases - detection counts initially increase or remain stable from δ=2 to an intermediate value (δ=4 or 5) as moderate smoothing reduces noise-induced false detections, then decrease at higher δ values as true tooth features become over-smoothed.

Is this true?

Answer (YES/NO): NO